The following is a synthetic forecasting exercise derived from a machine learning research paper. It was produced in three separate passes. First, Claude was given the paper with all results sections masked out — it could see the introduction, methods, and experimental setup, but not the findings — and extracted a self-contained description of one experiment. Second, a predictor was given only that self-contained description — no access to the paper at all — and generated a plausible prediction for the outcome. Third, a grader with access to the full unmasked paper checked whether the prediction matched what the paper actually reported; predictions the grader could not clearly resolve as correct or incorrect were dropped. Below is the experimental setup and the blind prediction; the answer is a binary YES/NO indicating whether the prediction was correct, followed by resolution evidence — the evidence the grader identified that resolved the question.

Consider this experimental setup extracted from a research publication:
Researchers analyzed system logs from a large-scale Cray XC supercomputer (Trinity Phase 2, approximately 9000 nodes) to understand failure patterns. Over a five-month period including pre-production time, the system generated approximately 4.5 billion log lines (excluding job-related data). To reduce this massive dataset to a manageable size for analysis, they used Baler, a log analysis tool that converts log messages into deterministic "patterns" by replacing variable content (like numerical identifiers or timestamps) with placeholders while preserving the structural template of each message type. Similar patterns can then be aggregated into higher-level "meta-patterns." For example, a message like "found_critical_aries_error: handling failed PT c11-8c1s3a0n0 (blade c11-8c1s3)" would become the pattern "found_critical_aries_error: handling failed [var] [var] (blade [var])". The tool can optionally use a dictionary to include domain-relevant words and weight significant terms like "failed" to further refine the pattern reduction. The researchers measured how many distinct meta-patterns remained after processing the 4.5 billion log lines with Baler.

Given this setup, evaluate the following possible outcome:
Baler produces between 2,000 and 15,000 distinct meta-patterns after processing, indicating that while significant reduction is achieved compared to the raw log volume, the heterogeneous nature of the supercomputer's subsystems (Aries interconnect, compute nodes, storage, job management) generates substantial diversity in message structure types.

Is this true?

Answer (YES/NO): NO